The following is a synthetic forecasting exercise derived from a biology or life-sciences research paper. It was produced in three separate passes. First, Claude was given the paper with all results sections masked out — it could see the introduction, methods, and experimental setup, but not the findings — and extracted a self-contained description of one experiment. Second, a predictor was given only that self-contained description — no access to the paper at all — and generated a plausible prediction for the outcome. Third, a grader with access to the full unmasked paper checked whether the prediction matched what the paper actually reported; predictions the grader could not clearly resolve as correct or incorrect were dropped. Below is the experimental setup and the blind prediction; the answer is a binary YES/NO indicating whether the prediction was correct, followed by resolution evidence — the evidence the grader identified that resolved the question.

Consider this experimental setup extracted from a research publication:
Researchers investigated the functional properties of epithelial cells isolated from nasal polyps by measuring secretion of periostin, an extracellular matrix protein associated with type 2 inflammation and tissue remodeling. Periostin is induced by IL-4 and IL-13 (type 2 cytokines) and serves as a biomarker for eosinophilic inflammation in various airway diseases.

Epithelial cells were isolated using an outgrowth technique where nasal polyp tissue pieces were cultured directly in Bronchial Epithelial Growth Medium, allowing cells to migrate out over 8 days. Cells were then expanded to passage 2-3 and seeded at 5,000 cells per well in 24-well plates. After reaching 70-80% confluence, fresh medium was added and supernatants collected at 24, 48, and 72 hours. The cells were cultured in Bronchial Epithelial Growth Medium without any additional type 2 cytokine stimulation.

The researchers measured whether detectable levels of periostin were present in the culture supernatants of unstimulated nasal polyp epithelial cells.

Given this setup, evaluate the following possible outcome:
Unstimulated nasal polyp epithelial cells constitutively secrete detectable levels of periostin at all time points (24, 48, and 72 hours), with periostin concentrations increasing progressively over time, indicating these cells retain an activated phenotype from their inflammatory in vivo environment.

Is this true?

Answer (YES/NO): YES